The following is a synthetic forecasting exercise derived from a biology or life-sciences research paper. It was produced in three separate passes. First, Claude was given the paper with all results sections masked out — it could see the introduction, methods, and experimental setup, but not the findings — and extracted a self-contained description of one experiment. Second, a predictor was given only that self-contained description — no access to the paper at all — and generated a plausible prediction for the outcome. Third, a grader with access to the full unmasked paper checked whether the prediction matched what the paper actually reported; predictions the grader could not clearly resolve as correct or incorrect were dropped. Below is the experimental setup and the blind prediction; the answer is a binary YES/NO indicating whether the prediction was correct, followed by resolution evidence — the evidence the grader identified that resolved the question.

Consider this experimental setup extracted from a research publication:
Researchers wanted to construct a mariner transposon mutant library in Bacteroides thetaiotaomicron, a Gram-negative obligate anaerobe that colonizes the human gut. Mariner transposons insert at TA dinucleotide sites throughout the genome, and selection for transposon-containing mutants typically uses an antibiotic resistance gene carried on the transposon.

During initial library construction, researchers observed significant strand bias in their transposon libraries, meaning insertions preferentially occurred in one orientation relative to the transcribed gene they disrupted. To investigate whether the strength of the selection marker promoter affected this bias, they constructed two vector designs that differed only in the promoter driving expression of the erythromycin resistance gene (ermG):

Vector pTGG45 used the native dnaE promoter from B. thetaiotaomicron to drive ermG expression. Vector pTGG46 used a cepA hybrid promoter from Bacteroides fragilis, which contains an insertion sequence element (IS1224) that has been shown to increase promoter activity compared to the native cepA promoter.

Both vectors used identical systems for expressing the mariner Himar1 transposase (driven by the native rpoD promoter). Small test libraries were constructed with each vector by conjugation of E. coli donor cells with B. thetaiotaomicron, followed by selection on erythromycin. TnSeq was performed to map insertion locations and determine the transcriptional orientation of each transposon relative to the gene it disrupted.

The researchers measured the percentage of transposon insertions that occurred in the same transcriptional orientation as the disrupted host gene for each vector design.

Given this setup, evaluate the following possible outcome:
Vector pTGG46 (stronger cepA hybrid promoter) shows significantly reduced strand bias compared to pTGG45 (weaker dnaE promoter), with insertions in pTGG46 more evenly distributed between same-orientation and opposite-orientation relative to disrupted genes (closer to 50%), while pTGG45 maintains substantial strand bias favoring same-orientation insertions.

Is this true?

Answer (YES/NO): YES